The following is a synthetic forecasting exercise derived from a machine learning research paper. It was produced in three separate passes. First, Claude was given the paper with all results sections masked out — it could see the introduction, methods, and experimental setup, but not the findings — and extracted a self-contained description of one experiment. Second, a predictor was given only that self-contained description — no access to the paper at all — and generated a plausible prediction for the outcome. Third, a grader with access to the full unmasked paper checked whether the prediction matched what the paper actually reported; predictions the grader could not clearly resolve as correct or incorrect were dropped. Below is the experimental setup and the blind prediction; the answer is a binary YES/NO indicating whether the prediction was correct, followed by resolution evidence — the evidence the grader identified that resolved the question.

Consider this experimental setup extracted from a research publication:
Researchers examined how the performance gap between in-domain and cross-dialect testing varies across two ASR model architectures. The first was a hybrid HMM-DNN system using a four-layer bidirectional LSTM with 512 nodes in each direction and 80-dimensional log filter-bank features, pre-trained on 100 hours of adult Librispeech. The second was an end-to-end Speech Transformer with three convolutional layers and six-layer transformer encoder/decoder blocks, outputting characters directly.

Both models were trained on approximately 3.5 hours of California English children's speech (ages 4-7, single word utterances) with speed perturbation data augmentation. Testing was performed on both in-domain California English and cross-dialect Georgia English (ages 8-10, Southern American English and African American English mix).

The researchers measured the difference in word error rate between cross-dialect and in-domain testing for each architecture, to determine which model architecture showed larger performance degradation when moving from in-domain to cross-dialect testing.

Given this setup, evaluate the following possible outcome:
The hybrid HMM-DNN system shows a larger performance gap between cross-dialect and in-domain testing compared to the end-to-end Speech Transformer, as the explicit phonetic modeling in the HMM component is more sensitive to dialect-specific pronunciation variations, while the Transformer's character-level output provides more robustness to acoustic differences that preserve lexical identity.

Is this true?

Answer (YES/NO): YES